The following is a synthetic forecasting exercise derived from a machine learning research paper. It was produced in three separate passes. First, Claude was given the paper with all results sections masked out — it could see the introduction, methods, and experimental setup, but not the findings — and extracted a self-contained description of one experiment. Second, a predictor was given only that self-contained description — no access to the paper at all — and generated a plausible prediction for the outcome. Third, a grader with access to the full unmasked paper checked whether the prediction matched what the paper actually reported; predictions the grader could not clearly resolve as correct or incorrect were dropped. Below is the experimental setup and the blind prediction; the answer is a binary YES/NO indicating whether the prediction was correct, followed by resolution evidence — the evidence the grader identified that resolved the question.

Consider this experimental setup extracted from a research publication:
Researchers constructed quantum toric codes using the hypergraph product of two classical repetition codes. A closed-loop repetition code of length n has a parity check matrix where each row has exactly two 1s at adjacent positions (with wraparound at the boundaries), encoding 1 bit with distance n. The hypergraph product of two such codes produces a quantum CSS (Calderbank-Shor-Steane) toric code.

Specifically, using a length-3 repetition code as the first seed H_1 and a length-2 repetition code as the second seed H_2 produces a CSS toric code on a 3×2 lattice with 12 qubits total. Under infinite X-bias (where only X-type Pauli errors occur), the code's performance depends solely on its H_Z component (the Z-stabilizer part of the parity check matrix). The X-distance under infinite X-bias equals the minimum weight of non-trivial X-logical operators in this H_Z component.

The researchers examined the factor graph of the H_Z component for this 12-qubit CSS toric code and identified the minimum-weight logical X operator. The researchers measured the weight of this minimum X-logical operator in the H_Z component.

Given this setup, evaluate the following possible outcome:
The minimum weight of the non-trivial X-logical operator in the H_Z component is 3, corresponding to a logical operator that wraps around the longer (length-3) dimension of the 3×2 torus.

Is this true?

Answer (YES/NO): NO